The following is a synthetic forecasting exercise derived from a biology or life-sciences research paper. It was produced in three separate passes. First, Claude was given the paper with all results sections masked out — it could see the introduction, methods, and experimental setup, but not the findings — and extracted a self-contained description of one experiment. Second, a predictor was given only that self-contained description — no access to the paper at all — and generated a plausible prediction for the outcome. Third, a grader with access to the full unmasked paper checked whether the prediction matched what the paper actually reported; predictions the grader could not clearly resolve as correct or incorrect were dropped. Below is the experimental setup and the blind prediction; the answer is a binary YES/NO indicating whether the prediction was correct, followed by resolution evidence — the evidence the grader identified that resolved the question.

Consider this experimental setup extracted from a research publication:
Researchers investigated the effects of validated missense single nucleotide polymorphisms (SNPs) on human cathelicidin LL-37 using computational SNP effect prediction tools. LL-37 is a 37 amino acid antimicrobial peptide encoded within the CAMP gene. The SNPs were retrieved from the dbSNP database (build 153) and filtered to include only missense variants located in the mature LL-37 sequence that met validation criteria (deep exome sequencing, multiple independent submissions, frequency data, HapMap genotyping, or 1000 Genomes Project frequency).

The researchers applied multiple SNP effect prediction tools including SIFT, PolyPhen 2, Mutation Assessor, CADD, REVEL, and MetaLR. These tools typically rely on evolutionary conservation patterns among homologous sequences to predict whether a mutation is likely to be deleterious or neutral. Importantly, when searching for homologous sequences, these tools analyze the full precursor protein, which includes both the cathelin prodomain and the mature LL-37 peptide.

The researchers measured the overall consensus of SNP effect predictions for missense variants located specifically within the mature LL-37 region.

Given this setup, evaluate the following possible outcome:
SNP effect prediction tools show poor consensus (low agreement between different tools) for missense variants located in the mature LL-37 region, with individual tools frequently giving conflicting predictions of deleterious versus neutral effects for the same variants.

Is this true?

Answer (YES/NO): NO